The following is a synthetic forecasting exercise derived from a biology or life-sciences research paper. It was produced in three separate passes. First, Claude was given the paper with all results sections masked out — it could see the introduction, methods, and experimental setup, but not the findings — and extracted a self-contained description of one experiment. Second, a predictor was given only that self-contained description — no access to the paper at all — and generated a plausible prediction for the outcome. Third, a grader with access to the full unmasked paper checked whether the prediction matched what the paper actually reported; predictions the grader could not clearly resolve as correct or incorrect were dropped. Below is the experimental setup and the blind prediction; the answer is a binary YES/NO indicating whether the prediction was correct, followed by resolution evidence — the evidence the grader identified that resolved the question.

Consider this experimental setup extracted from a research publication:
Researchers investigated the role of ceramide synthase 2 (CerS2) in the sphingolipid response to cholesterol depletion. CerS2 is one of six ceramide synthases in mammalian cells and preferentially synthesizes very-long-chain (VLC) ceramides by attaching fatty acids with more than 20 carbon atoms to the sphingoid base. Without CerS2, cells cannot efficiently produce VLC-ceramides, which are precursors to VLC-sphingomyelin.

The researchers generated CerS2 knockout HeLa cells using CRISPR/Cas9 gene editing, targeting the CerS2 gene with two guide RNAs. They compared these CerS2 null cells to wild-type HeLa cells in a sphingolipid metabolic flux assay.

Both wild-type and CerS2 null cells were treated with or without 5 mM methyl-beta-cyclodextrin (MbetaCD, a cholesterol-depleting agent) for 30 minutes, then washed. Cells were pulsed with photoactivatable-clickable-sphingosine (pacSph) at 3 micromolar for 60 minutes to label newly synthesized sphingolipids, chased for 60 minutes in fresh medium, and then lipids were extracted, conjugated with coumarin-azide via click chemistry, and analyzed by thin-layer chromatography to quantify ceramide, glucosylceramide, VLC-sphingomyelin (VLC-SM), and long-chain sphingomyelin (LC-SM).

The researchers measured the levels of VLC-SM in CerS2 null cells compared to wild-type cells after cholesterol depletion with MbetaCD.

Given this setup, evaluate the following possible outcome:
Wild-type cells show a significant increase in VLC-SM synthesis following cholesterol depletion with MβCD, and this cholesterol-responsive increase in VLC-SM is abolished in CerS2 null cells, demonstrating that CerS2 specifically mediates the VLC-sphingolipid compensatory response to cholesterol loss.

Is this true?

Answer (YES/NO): NO